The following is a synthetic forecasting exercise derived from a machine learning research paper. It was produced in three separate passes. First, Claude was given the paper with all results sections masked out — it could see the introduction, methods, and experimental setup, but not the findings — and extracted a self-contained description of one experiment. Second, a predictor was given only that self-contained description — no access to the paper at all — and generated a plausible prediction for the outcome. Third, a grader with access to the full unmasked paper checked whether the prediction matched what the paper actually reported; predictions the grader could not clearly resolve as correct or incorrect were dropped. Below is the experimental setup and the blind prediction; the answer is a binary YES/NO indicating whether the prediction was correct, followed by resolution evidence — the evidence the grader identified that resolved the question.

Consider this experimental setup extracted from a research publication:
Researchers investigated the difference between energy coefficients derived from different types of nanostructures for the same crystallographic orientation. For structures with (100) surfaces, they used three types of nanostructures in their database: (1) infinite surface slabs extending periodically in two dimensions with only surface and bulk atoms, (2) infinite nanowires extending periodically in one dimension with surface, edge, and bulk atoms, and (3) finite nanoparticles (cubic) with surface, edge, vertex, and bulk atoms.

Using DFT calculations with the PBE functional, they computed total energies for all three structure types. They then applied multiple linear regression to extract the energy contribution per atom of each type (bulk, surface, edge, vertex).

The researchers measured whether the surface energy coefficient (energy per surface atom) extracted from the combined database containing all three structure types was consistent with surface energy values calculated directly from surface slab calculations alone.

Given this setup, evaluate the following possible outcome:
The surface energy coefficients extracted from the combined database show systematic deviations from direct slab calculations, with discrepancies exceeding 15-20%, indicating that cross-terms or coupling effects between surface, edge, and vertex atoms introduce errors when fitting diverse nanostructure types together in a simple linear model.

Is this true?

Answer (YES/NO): NO